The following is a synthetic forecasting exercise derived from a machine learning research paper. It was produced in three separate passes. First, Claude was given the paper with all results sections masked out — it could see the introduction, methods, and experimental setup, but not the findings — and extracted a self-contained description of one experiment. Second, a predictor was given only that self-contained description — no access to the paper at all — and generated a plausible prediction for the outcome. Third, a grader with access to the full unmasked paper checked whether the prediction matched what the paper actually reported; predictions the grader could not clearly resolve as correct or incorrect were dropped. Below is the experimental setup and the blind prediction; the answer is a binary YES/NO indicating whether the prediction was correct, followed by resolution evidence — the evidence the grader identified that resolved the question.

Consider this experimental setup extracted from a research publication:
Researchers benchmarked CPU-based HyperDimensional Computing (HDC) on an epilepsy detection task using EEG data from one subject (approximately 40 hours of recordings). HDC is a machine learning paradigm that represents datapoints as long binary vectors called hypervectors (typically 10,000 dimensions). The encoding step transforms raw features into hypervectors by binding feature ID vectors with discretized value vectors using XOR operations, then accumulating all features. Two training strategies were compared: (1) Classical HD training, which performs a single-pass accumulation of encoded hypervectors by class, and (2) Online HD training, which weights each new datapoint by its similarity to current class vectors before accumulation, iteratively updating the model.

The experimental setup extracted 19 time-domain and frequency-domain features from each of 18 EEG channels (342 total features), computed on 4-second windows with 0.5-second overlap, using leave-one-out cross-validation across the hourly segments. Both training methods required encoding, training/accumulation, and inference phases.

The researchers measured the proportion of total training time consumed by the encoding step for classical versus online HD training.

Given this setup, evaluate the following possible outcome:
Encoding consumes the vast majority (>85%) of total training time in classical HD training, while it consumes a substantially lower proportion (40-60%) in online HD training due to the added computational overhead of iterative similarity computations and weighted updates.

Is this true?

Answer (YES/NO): NO